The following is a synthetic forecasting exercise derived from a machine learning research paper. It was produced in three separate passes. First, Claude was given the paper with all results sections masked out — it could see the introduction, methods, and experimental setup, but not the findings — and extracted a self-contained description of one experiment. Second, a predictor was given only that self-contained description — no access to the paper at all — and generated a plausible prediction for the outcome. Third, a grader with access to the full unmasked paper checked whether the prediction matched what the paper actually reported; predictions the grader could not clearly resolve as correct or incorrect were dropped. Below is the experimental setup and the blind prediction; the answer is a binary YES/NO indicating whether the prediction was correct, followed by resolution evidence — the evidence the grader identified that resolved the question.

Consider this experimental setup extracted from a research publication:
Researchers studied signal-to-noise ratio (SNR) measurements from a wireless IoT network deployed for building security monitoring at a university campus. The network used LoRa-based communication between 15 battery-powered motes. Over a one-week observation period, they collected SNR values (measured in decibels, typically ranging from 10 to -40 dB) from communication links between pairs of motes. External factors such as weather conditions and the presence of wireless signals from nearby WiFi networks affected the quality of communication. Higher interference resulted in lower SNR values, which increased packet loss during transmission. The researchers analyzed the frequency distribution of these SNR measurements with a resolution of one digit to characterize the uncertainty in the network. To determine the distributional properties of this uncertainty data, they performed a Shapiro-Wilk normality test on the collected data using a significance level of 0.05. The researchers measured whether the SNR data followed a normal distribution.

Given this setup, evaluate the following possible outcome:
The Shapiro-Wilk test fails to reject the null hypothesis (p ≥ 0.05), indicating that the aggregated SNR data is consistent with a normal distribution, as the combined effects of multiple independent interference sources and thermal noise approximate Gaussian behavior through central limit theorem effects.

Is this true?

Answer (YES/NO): YES